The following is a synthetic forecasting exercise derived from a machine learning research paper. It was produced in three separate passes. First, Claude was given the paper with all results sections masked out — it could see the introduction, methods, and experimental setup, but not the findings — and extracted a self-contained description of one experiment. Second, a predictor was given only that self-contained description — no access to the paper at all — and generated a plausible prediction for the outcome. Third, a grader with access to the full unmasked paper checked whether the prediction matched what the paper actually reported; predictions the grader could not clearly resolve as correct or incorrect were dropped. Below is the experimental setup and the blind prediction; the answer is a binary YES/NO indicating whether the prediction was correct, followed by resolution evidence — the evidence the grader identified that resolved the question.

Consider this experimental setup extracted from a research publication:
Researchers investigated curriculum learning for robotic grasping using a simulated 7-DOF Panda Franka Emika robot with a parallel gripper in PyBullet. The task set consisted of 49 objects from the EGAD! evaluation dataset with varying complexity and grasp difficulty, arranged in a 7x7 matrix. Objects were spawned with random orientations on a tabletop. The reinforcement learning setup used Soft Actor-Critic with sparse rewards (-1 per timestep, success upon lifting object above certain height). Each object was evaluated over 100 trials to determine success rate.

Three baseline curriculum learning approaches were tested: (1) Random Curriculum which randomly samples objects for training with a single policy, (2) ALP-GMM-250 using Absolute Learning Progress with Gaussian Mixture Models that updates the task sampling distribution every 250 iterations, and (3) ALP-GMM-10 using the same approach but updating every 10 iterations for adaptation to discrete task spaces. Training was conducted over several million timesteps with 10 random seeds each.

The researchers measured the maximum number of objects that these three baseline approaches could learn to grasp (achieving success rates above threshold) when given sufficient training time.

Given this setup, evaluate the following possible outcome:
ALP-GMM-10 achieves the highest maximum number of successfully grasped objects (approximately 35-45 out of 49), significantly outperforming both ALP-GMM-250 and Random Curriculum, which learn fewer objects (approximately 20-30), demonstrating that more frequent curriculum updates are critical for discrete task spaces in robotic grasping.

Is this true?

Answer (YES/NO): NO